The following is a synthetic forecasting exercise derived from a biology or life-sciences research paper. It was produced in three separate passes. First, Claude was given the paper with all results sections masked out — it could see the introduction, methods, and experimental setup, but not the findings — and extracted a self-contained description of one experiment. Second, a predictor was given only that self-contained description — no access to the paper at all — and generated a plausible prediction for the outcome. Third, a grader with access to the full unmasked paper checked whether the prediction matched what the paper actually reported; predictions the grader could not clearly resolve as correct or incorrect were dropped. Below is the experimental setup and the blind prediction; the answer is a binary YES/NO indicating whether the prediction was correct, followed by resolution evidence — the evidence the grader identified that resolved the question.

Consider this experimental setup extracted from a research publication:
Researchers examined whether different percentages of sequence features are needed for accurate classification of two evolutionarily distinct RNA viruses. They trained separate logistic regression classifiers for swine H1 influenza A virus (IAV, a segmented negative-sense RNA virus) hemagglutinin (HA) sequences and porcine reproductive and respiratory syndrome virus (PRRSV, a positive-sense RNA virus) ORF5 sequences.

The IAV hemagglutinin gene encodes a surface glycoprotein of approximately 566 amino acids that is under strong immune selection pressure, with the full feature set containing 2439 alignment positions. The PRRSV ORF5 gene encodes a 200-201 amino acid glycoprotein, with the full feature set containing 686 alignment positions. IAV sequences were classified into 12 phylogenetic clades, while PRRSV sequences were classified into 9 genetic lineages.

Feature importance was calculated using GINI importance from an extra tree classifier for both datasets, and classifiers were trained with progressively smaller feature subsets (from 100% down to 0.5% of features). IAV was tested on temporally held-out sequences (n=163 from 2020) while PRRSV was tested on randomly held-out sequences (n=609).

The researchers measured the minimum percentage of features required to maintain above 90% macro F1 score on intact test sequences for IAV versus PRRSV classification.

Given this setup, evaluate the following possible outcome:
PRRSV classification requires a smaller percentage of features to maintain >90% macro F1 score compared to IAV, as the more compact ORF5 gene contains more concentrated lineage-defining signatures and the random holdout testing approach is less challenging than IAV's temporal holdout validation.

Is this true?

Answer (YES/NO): NO